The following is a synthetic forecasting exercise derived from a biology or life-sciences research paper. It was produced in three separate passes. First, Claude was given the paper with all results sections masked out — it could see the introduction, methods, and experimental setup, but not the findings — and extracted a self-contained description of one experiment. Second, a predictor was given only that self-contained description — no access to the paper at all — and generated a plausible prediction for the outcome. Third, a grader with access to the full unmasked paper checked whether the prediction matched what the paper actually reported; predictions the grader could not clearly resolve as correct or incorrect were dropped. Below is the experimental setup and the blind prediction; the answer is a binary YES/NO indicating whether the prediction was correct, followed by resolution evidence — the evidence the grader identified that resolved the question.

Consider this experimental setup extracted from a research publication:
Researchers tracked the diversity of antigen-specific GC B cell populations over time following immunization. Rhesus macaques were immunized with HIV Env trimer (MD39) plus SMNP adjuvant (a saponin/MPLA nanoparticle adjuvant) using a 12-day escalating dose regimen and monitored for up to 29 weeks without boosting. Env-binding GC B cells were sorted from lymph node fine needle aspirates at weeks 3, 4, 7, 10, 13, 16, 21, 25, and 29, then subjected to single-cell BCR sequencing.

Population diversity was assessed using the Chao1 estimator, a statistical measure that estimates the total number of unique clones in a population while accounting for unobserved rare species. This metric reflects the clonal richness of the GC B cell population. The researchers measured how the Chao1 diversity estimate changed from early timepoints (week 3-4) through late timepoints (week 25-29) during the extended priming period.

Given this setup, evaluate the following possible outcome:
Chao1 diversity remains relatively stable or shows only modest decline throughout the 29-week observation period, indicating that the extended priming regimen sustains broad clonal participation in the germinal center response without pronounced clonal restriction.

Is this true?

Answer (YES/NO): NO